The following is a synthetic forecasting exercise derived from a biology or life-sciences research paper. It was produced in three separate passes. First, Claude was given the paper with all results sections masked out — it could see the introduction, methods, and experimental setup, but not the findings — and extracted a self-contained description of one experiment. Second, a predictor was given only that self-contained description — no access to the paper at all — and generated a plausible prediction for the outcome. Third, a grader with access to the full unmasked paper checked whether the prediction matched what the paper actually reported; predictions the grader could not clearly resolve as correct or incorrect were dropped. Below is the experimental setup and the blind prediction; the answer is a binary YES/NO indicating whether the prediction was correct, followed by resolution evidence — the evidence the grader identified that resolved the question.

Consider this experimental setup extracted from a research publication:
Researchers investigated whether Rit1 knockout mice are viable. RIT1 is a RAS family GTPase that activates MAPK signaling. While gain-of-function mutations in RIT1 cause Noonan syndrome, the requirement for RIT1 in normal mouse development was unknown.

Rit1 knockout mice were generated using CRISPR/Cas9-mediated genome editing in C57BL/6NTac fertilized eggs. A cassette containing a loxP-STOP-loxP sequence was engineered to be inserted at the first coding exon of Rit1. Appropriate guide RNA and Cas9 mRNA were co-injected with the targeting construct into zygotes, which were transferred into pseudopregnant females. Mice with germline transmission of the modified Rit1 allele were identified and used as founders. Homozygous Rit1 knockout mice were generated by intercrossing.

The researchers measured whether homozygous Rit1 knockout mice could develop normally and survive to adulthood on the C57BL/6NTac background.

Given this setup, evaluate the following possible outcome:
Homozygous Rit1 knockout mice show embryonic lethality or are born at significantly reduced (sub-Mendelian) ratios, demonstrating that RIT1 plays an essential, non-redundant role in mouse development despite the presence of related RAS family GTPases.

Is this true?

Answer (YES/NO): NO